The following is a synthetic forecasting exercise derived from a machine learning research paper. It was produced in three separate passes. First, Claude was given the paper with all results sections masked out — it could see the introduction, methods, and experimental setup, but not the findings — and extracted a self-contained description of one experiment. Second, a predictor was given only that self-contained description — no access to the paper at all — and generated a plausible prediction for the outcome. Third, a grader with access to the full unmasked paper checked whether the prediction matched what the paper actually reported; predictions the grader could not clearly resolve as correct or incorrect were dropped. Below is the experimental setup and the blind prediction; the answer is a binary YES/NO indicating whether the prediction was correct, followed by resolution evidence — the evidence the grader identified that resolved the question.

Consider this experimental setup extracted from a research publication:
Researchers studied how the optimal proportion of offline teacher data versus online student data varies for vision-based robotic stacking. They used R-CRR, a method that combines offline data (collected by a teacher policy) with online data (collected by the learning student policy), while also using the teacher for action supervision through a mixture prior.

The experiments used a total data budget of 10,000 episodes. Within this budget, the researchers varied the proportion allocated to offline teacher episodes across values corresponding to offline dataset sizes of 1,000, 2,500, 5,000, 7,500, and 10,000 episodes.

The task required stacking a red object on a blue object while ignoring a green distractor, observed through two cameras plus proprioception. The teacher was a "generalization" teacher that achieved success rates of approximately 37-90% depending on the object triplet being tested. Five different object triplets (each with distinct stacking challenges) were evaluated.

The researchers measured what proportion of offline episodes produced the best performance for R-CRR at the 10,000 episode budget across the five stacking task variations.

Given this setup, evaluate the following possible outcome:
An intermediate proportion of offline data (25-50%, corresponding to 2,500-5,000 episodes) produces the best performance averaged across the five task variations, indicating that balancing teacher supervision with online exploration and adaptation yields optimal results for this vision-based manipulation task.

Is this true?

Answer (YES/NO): YES